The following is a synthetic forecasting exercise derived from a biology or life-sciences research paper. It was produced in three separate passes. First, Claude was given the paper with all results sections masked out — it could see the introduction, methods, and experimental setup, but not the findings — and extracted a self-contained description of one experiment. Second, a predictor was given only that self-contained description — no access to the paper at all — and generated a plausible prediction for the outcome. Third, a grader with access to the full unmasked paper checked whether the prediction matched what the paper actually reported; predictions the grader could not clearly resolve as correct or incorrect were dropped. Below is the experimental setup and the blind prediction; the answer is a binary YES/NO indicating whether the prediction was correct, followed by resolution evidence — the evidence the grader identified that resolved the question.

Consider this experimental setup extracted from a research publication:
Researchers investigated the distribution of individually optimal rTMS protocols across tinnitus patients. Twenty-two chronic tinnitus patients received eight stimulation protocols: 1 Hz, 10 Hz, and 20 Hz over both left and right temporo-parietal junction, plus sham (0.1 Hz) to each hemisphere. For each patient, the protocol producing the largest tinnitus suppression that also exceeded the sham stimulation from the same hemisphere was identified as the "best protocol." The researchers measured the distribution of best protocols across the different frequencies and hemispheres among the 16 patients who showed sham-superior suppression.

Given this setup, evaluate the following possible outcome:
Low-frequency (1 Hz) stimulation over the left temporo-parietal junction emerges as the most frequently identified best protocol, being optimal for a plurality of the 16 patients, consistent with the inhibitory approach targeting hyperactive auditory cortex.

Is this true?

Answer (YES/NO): NO